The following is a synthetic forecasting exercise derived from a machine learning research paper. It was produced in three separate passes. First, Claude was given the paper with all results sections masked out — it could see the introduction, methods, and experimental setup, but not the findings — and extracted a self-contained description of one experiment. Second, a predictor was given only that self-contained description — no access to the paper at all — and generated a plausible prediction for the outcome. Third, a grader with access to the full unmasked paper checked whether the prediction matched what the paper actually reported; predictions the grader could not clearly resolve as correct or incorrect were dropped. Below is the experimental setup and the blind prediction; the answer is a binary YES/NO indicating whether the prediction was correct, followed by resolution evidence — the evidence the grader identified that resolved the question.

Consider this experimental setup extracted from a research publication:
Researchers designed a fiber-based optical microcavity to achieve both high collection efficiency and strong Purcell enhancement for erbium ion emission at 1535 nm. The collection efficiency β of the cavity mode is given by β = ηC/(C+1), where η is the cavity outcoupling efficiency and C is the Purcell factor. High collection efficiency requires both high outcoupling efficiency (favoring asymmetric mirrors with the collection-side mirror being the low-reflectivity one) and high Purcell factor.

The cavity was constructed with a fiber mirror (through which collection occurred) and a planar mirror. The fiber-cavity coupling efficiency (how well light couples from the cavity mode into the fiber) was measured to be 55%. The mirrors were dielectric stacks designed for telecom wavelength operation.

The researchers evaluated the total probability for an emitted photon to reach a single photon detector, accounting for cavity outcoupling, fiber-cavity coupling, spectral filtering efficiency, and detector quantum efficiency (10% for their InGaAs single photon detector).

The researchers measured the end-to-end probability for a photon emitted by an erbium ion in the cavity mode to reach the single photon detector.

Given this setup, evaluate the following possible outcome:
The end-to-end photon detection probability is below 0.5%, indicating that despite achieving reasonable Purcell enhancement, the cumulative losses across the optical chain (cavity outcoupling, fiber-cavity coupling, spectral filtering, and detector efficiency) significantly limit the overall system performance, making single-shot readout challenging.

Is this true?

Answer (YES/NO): NO